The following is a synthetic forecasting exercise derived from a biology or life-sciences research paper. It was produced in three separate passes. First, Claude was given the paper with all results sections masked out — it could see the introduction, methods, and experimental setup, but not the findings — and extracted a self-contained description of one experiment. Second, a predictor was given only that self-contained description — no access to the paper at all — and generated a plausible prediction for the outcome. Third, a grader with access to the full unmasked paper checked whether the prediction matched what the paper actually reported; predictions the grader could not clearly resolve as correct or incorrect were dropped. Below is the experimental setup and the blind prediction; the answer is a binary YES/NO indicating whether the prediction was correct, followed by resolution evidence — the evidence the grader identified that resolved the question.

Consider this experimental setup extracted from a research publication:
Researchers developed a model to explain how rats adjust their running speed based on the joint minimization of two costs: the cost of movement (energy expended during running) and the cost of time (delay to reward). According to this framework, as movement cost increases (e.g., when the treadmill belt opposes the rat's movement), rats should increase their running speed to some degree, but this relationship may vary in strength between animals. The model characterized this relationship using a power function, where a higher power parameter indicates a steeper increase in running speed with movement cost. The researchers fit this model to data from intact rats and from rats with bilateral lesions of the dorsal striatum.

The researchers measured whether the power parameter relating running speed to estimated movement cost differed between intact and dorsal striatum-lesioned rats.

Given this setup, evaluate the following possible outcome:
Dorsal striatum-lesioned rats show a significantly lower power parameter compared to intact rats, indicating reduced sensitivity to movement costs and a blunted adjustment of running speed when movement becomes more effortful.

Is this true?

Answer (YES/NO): NO